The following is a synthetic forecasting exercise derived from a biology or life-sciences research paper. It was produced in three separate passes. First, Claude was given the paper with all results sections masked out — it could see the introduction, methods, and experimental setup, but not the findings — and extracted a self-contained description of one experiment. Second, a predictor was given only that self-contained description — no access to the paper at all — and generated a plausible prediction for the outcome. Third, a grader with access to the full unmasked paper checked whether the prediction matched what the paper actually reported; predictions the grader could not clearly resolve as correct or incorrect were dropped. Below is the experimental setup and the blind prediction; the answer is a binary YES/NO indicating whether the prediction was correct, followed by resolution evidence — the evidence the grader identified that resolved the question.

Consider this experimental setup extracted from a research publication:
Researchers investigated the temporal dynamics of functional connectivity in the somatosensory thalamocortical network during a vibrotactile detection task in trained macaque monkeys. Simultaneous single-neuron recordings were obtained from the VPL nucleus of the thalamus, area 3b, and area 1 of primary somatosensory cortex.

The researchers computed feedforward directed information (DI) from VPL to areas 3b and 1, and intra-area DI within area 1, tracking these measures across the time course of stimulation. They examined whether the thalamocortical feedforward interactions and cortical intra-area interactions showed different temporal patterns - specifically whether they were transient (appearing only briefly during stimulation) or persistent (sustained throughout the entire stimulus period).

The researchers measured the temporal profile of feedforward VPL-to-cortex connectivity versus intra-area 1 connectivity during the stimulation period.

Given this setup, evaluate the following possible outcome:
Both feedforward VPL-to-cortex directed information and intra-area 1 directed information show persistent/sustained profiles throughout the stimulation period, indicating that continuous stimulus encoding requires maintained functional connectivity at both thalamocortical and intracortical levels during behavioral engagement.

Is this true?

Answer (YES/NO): NO